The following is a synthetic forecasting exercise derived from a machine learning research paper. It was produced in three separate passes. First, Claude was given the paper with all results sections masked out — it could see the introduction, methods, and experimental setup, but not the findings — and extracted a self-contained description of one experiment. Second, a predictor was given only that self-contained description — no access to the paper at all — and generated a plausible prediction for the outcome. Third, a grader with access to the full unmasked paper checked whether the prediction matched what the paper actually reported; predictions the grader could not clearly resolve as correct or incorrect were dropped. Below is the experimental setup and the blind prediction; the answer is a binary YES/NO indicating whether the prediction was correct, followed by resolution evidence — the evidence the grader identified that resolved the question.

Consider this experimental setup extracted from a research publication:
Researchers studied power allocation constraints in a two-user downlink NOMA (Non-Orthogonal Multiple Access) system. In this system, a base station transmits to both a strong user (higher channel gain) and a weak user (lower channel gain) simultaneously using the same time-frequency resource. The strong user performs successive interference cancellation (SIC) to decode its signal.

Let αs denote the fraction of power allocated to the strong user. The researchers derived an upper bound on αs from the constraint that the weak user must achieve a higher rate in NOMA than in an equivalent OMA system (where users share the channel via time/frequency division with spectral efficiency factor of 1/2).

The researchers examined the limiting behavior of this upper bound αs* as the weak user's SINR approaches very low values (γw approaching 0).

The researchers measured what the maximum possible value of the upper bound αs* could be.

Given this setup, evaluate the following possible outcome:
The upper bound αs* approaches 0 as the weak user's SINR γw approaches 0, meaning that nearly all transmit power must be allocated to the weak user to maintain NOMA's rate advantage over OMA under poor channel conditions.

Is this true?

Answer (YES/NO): NO